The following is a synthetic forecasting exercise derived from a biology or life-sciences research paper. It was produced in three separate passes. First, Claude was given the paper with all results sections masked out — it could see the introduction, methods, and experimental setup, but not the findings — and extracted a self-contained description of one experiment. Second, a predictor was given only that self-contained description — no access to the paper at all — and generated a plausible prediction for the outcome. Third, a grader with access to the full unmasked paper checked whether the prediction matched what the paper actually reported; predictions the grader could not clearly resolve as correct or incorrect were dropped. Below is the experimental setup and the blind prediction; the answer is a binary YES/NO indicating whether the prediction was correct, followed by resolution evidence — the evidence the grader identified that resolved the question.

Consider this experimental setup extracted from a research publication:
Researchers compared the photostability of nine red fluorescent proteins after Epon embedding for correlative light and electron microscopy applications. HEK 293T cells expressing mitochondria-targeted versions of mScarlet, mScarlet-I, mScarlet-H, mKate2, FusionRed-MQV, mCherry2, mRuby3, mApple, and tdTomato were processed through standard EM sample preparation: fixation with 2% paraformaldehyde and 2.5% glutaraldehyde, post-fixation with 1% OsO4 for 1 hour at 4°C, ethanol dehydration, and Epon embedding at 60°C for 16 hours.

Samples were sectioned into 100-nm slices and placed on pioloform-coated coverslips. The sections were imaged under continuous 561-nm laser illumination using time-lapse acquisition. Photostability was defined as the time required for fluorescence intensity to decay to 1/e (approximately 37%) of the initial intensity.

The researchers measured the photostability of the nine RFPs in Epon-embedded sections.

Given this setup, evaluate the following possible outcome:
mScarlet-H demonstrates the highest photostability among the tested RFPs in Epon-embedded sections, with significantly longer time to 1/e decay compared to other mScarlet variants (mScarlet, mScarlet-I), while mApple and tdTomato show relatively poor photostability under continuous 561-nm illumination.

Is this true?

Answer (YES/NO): NO